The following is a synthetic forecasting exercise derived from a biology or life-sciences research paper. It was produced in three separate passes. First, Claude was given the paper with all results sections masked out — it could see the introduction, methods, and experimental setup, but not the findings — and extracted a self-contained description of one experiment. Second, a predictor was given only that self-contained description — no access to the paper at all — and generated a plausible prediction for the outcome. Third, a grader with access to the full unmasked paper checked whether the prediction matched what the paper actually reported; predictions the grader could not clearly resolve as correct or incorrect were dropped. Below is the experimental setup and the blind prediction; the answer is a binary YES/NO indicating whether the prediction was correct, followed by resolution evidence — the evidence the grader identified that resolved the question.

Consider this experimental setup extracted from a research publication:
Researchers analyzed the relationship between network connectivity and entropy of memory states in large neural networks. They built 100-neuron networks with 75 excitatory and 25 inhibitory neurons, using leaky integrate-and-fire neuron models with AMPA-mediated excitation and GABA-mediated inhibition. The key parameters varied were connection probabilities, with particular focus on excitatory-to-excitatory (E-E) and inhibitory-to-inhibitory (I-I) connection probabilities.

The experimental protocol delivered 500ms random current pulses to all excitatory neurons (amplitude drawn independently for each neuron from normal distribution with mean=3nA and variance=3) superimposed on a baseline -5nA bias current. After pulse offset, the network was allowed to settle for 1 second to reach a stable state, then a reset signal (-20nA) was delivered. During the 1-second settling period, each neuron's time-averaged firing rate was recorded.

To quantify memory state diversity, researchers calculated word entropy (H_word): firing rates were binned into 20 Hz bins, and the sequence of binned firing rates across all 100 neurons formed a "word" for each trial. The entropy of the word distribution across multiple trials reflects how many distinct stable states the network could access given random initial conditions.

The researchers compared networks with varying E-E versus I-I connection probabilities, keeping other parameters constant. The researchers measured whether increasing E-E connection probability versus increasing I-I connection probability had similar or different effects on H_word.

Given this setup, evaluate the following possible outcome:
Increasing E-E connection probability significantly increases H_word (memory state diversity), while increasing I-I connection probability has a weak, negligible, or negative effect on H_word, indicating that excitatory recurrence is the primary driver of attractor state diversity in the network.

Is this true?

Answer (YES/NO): NO